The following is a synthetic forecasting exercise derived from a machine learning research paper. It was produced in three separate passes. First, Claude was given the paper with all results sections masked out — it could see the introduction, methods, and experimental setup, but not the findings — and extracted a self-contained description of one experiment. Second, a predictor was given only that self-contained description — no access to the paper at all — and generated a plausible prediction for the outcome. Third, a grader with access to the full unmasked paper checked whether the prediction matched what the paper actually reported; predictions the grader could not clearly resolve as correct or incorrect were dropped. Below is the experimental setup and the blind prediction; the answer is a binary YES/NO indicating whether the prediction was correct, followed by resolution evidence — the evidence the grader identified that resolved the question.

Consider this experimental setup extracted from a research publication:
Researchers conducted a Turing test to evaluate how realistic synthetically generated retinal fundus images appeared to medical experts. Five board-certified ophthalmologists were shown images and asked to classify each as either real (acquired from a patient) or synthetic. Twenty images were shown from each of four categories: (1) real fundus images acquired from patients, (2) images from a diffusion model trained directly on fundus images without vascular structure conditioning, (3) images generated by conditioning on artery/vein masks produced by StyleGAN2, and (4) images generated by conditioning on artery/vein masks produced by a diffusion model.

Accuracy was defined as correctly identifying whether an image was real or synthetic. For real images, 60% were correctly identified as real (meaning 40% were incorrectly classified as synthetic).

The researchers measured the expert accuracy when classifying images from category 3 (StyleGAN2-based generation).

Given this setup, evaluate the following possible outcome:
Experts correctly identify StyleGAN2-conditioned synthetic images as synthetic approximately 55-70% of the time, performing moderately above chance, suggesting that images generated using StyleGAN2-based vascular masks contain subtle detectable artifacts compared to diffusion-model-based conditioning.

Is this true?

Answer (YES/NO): NO